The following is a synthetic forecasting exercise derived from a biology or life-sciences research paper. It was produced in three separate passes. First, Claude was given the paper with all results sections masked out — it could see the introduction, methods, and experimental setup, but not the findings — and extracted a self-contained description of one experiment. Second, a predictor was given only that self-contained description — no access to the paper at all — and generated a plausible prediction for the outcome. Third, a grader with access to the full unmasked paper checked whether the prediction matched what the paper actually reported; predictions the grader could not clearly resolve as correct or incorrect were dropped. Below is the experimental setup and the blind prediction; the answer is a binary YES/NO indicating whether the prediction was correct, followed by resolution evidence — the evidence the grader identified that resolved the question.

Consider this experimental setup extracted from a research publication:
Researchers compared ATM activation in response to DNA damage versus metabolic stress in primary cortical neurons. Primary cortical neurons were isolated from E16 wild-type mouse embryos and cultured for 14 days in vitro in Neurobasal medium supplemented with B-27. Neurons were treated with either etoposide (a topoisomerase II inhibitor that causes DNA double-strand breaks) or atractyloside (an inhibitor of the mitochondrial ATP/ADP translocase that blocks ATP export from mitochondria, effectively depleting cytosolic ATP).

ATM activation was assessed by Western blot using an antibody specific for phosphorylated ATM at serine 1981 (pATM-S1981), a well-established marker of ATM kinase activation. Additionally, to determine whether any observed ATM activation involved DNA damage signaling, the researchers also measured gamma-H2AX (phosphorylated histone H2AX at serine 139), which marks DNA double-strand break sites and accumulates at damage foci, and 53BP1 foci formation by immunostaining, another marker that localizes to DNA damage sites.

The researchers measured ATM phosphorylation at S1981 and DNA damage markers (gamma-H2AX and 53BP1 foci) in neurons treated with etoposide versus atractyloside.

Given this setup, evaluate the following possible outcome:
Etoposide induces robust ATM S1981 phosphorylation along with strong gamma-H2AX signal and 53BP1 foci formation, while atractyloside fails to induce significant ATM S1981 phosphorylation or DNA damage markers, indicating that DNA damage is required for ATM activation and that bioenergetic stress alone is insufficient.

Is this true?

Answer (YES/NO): NO